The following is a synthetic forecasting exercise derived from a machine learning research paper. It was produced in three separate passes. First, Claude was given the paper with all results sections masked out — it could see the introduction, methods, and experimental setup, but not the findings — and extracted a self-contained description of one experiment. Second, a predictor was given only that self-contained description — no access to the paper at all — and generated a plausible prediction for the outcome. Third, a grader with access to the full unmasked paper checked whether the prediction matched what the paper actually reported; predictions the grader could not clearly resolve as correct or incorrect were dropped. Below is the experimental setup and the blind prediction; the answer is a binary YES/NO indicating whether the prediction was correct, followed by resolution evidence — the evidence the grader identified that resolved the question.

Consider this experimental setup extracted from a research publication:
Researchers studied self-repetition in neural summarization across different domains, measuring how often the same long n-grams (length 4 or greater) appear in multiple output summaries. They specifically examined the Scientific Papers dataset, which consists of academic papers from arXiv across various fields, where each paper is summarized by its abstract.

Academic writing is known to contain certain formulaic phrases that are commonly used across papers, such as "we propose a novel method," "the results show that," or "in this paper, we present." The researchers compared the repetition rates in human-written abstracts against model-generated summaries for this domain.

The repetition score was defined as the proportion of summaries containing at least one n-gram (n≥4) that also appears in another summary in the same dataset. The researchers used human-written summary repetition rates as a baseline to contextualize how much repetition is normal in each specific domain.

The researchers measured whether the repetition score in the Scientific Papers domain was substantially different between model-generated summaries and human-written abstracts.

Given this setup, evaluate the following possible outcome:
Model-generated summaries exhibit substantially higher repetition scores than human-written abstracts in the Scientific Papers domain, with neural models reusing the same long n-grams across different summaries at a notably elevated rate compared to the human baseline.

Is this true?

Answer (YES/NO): NO